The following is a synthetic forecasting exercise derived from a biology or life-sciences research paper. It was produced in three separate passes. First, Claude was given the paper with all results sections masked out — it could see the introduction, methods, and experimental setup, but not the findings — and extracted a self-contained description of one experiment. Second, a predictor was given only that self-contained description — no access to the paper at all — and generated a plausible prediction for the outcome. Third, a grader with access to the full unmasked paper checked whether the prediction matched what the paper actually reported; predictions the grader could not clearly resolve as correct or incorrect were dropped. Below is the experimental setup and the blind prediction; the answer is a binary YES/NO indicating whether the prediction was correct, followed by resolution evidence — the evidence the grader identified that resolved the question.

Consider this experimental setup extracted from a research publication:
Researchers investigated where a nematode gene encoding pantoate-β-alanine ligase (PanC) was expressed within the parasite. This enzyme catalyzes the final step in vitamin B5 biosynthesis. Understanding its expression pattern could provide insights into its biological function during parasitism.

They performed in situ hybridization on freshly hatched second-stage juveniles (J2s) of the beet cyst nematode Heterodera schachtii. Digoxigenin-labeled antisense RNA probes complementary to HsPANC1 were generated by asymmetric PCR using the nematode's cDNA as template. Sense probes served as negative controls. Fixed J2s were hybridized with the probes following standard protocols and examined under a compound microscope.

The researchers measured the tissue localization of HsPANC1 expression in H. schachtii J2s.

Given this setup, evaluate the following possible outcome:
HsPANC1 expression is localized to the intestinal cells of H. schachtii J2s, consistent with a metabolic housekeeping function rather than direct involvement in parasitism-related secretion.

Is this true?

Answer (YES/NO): NO